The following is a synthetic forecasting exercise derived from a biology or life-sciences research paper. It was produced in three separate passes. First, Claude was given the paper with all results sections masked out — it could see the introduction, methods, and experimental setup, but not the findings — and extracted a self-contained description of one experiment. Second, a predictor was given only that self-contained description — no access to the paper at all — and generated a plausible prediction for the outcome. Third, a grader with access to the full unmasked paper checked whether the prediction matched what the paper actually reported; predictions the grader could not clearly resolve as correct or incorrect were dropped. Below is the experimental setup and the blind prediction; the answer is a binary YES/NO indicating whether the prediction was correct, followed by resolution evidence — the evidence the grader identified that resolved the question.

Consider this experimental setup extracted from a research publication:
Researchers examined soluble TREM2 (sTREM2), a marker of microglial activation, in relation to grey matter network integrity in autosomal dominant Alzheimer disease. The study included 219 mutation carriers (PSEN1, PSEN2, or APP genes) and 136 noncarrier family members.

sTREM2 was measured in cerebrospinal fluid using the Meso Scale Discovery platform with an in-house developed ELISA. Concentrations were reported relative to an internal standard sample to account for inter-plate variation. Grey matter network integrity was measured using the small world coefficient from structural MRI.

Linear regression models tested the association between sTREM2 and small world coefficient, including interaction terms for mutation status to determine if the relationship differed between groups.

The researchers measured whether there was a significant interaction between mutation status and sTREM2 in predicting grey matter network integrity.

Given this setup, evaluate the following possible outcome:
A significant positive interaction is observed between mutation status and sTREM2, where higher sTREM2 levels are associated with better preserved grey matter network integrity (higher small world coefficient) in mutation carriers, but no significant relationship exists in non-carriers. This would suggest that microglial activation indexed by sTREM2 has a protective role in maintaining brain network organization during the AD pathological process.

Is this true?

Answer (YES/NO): NO